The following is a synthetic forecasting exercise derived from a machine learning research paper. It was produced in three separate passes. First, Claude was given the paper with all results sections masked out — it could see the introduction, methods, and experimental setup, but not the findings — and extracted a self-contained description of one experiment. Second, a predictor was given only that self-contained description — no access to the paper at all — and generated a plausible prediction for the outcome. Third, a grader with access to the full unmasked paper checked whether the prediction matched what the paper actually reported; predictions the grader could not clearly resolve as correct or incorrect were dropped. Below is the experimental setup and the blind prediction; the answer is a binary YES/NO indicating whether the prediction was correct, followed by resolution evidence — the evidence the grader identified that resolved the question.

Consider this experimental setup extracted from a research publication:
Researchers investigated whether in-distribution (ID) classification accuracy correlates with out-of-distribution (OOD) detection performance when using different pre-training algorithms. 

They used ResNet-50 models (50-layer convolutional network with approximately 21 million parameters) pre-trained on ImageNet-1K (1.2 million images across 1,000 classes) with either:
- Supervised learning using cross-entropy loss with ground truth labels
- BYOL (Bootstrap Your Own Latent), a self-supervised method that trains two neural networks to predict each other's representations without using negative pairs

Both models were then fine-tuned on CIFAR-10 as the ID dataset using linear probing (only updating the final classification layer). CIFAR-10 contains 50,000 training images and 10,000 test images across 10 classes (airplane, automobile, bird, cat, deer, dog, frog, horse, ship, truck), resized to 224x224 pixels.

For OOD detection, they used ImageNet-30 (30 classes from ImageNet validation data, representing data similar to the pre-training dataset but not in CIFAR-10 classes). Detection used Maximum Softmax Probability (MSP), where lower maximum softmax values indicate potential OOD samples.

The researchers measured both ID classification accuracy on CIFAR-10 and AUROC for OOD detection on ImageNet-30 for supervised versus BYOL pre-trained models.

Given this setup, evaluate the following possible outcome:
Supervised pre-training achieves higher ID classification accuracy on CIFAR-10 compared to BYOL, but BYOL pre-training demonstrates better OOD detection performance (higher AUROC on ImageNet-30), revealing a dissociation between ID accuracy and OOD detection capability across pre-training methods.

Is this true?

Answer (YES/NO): NO